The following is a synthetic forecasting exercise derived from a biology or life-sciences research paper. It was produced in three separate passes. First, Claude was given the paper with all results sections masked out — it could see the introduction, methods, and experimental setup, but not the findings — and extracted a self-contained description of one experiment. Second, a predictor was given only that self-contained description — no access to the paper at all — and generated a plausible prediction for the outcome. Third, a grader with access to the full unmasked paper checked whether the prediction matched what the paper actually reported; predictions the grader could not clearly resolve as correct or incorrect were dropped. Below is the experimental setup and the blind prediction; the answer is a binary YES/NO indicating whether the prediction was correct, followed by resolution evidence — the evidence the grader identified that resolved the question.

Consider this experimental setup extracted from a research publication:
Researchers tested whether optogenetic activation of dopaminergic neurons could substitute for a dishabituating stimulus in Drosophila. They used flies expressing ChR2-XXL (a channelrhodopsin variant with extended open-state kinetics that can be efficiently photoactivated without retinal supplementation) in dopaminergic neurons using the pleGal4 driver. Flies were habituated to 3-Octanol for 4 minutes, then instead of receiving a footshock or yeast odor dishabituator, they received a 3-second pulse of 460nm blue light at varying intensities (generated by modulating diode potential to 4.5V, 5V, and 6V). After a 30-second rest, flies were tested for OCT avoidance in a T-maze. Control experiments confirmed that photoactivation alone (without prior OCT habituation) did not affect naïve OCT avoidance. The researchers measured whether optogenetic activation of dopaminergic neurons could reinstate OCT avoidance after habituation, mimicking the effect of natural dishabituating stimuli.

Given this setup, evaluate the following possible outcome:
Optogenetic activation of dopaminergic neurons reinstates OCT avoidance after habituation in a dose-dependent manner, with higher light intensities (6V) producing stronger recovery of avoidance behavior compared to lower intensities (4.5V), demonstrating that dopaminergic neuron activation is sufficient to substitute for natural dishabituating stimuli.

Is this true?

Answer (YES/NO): YES